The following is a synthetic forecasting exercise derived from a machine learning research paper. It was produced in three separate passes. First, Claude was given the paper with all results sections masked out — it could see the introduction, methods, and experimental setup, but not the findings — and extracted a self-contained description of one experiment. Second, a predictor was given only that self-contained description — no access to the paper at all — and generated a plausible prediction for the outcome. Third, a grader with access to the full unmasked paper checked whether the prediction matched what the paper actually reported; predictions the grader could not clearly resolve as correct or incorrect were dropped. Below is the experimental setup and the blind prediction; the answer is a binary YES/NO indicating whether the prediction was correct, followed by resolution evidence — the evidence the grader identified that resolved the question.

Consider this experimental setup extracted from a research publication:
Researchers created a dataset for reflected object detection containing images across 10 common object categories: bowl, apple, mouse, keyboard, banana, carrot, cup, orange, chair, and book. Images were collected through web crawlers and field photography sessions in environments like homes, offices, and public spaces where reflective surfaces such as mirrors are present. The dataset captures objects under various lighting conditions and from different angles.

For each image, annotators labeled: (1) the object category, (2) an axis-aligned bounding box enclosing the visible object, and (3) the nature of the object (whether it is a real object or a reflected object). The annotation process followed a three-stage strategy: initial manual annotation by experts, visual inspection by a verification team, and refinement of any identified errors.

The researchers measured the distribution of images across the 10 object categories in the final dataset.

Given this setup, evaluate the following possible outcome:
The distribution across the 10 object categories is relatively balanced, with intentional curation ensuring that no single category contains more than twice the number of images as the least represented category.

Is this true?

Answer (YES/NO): NO